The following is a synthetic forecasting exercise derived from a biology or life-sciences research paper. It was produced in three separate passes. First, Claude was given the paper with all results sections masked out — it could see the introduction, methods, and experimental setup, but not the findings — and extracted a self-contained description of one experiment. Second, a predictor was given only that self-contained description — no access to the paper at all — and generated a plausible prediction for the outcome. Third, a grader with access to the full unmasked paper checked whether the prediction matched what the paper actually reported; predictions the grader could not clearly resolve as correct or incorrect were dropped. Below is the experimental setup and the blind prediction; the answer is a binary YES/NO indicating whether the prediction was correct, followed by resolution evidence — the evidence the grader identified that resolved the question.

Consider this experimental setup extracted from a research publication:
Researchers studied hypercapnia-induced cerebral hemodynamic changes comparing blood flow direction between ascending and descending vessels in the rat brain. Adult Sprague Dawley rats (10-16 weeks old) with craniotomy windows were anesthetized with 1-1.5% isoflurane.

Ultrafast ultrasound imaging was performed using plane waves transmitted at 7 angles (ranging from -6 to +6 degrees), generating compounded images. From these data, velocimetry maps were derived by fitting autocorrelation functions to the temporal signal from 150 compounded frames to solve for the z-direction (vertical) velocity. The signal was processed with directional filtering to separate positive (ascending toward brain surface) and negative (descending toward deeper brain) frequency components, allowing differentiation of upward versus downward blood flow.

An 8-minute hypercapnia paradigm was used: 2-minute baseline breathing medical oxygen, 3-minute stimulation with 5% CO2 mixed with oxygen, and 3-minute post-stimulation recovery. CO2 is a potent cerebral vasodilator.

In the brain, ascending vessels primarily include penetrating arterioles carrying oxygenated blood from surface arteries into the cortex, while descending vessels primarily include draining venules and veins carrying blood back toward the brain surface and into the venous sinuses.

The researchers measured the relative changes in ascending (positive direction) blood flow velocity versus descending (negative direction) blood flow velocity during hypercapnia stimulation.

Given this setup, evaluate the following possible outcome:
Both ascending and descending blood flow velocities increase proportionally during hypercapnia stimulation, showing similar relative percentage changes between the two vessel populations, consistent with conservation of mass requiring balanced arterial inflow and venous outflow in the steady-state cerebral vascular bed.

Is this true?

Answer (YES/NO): NO